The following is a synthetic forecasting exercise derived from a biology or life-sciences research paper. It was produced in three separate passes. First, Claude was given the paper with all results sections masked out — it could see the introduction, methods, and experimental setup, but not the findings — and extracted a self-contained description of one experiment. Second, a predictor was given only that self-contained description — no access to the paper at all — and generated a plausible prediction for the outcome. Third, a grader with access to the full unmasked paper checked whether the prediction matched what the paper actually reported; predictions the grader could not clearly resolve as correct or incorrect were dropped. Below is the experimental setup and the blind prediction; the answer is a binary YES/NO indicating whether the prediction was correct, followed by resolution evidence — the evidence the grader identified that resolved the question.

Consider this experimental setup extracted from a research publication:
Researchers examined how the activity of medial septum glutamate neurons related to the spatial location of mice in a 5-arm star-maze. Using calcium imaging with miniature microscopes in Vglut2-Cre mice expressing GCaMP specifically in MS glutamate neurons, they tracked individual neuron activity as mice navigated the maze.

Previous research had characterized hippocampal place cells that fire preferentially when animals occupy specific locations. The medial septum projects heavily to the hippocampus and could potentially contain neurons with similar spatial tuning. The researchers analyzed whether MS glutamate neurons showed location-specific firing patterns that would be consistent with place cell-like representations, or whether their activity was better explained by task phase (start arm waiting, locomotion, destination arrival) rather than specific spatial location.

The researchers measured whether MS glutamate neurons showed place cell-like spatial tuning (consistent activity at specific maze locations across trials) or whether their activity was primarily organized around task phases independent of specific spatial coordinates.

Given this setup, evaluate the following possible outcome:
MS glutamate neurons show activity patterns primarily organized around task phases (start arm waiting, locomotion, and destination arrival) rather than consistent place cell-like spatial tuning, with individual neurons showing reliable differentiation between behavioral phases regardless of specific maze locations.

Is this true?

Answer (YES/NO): YES